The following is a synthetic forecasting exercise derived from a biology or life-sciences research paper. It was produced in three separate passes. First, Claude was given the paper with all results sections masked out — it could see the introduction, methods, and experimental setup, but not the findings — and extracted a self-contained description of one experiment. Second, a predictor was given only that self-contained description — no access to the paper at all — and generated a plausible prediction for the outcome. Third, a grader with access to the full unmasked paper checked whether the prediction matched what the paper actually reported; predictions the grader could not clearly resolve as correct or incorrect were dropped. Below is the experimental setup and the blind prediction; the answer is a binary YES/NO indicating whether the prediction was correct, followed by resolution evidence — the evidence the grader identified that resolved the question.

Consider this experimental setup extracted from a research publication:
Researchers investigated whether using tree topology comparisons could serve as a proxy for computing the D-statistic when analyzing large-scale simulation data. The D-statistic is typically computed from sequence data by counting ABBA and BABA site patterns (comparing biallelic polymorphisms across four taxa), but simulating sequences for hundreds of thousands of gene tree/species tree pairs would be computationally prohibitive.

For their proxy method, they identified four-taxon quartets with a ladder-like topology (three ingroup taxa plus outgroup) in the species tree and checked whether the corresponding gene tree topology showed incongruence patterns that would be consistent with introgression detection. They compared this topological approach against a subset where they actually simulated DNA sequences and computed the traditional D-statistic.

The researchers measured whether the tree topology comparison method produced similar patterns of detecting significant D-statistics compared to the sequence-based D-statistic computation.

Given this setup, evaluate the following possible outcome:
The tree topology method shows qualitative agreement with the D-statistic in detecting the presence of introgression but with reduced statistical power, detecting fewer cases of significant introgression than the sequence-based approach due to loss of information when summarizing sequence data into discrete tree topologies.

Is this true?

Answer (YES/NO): NO